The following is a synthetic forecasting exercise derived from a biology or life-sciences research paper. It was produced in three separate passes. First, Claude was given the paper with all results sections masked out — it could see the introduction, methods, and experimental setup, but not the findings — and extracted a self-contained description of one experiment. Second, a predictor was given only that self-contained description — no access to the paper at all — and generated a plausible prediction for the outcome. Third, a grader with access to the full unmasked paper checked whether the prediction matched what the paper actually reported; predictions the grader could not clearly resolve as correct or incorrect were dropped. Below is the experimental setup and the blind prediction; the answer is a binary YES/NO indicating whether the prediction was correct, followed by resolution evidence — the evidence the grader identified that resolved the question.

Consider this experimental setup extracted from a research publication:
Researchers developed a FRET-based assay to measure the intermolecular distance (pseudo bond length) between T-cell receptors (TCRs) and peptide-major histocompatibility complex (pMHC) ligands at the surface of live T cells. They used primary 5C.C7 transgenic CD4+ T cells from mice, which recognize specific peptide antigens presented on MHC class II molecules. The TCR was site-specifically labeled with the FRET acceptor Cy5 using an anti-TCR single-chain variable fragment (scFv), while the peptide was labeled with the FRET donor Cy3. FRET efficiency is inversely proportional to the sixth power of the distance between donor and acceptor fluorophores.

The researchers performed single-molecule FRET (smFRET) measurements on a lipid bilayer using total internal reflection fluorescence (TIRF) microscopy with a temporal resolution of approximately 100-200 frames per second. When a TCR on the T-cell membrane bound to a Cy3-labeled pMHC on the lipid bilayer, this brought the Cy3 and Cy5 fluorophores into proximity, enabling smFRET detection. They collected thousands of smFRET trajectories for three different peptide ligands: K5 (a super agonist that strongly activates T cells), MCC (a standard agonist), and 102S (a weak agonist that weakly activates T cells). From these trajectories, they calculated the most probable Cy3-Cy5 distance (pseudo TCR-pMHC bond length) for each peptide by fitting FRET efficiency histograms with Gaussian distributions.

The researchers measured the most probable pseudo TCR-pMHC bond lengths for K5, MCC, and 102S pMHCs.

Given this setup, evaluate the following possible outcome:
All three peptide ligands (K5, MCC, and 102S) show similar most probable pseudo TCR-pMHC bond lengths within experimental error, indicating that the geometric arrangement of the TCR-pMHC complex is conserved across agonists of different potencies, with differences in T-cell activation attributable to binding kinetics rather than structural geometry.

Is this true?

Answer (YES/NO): NO